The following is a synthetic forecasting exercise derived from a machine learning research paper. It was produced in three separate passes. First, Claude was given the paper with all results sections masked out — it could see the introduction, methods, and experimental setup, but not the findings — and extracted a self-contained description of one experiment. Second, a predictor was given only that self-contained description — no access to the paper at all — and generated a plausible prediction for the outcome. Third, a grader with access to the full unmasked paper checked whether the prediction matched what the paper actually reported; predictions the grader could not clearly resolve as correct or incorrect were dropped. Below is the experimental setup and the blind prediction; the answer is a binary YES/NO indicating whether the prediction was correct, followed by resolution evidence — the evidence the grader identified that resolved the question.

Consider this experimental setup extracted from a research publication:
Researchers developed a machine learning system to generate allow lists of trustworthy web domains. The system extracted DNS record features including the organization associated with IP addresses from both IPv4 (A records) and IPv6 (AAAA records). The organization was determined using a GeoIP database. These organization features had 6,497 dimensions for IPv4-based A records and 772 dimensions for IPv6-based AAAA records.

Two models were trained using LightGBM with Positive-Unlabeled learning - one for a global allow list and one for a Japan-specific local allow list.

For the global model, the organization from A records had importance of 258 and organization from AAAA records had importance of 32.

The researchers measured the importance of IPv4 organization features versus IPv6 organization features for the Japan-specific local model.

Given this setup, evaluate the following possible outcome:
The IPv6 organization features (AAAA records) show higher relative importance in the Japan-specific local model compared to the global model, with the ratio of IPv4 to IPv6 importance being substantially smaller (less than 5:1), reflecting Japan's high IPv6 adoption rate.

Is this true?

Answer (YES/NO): NO